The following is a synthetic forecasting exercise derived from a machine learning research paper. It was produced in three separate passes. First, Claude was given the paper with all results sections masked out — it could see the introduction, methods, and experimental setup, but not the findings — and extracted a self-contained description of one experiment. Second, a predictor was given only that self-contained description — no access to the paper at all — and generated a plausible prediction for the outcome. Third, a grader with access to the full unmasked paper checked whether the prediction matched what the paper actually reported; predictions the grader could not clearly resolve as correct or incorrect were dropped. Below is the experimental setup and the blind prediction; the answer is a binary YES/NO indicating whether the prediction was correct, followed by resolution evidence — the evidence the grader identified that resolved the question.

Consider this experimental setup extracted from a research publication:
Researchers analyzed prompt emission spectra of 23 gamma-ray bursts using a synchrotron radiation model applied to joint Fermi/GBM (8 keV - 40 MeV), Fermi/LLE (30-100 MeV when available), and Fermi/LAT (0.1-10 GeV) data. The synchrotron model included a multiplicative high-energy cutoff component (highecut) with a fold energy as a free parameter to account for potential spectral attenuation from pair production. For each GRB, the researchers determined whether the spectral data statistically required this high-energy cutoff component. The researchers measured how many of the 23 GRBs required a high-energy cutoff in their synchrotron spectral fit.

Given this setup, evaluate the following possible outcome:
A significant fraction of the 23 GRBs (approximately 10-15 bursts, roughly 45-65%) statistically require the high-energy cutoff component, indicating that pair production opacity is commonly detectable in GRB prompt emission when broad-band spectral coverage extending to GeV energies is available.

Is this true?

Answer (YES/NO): NO